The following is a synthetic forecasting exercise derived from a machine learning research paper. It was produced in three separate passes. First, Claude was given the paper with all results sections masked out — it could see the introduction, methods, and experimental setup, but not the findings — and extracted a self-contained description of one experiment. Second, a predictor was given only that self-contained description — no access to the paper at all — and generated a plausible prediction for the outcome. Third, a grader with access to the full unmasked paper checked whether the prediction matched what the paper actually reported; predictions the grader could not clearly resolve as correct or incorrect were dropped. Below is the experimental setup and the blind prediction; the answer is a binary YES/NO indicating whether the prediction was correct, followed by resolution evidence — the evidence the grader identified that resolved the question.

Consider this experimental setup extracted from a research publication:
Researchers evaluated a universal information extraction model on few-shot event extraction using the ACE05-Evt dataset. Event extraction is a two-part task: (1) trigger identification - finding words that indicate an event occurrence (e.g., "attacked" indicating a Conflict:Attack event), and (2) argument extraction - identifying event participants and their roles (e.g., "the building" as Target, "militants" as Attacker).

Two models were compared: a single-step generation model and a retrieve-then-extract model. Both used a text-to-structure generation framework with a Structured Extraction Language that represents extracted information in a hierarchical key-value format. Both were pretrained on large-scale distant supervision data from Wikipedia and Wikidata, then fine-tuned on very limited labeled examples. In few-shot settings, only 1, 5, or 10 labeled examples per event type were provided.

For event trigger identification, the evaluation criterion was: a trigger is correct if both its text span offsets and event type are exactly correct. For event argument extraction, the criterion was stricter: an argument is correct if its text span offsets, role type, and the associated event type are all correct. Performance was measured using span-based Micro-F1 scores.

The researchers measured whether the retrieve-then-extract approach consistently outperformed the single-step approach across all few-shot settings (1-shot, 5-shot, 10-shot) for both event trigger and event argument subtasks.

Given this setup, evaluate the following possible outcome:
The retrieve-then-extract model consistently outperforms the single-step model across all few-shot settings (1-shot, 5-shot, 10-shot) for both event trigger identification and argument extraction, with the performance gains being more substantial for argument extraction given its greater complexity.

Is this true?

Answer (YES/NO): NO